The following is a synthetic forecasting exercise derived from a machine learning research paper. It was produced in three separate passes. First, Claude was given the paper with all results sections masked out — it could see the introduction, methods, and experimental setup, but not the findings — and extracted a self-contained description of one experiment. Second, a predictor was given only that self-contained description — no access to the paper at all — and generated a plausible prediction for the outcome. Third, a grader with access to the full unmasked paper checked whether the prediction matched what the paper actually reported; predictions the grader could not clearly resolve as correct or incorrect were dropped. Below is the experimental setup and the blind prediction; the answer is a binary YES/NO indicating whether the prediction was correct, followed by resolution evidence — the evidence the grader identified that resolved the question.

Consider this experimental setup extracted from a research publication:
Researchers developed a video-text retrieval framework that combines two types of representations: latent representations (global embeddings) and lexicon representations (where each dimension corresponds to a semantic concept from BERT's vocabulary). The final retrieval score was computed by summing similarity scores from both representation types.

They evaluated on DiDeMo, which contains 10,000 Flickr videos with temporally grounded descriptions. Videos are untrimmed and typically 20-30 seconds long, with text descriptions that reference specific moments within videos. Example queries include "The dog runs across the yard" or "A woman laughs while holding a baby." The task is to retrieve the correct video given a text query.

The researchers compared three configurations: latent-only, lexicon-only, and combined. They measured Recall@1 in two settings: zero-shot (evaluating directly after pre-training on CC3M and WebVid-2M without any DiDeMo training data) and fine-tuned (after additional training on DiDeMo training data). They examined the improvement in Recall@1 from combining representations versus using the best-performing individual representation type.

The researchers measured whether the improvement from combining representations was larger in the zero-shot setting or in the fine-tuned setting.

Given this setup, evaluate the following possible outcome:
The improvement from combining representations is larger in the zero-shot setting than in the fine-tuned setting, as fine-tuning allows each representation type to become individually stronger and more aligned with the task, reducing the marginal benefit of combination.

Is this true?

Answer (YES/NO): YES